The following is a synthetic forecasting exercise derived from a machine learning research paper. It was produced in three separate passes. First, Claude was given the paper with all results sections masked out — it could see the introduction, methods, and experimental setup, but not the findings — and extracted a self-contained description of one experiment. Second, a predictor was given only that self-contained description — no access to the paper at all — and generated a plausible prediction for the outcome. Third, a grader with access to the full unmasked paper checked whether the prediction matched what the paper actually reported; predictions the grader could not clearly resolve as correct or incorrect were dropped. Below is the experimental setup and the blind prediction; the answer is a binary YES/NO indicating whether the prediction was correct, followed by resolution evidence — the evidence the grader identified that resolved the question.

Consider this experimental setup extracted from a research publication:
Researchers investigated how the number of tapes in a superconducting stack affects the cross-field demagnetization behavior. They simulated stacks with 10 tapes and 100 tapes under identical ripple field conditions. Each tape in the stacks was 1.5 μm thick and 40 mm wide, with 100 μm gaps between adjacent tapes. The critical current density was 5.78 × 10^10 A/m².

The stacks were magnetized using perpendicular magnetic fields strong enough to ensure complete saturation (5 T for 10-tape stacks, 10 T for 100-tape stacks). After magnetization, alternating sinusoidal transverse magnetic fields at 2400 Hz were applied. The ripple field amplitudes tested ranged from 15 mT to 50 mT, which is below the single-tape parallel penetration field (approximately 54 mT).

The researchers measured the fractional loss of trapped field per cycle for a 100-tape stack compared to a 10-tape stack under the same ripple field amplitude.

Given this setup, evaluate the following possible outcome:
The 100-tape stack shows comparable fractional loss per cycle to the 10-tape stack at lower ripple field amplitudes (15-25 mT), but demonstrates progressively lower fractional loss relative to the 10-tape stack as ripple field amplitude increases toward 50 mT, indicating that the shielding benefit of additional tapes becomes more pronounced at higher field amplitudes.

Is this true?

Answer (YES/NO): NO